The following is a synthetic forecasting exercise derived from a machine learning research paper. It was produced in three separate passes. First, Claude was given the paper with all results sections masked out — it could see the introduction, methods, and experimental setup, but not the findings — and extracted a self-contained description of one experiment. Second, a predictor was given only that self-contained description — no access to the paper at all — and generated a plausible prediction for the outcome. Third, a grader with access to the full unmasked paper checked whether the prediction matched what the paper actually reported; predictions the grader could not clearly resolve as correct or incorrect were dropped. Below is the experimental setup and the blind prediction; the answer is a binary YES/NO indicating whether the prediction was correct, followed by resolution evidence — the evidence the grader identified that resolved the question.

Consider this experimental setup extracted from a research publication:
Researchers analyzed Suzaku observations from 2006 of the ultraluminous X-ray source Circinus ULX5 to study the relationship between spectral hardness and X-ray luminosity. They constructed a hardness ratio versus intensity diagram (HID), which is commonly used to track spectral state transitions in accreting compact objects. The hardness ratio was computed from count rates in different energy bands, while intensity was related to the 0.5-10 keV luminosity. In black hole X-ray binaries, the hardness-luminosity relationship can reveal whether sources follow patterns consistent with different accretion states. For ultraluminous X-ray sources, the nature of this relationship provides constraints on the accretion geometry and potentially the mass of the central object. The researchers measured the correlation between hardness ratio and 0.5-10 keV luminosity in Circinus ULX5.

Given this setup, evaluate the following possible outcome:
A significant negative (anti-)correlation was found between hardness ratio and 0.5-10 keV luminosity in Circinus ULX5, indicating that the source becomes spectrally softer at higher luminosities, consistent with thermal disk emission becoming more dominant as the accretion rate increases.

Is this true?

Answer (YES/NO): NO